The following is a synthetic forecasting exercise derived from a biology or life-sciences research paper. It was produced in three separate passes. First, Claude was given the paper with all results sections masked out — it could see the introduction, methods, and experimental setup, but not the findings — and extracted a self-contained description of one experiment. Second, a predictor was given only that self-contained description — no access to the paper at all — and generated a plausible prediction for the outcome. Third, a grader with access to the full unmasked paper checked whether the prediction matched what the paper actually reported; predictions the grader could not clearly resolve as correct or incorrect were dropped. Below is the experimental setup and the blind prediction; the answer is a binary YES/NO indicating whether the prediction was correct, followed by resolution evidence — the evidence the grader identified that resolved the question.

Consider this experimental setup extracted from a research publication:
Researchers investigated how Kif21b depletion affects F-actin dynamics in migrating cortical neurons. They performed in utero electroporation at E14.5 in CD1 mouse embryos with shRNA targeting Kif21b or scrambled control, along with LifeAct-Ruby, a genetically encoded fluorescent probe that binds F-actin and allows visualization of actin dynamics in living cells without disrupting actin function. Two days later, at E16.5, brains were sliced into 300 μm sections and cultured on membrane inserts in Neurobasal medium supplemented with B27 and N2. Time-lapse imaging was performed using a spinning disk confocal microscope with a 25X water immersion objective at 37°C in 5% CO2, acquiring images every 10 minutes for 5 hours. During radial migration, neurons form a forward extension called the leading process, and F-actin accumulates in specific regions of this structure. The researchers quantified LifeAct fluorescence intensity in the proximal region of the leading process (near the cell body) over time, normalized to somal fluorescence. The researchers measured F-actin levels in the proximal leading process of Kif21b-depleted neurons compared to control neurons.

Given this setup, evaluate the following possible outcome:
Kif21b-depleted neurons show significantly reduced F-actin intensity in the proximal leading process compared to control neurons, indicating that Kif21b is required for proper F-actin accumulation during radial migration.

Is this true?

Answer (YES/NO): NO